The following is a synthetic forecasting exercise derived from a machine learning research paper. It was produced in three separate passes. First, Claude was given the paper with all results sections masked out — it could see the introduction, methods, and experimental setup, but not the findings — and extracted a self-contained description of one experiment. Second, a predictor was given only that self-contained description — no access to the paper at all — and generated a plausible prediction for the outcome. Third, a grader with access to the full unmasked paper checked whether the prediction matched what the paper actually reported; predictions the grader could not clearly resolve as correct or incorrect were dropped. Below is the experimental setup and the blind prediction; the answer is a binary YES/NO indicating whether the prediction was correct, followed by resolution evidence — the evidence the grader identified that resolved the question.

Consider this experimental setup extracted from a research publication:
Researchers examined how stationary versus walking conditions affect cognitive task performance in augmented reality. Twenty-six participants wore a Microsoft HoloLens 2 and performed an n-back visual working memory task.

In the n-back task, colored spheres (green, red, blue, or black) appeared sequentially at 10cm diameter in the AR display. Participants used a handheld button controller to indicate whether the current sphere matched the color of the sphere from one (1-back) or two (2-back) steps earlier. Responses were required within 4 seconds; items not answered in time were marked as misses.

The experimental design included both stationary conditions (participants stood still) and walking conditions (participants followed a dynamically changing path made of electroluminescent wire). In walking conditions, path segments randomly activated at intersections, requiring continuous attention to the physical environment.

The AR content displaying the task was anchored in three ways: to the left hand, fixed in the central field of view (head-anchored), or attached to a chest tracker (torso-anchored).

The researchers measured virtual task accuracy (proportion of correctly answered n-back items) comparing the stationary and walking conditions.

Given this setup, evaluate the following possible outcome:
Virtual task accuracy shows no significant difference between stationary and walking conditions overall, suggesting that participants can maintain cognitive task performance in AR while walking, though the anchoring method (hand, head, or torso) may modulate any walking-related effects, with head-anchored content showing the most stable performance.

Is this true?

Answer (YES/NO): NO